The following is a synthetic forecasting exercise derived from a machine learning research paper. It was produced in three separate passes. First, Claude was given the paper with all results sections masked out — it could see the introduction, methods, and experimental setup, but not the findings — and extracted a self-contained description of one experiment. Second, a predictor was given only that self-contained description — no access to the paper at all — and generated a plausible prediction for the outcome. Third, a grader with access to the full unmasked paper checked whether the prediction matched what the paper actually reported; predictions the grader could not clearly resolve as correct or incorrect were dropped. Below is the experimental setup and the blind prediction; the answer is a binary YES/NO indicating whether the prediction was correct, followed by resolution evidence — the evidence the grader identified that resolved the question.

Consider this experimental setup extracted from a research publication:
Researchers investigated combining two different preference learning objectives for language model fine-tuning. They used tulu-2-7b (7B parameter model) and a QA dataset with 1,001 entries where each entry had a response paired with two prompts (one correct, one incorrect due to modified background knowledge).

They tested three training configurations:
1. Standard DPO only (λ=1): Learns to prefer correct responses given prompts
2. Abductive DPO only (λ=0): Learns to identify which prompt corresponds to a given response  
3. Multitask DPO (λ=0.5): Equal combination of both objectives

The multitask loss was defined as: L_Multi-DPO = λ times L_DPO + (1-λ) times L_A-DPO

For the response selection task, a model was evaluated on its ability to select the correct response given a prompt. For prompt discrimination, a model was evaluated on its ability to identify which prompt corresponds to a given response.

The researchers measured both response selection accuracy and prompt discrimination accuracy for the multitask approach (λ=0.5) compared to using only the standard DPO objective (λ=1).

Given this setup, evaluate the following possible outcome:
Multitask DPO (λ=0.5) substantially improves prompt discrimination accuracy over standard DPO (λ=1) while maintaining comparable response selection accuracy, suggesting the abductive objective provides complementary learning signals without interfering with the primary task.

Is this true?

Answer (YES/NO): YES